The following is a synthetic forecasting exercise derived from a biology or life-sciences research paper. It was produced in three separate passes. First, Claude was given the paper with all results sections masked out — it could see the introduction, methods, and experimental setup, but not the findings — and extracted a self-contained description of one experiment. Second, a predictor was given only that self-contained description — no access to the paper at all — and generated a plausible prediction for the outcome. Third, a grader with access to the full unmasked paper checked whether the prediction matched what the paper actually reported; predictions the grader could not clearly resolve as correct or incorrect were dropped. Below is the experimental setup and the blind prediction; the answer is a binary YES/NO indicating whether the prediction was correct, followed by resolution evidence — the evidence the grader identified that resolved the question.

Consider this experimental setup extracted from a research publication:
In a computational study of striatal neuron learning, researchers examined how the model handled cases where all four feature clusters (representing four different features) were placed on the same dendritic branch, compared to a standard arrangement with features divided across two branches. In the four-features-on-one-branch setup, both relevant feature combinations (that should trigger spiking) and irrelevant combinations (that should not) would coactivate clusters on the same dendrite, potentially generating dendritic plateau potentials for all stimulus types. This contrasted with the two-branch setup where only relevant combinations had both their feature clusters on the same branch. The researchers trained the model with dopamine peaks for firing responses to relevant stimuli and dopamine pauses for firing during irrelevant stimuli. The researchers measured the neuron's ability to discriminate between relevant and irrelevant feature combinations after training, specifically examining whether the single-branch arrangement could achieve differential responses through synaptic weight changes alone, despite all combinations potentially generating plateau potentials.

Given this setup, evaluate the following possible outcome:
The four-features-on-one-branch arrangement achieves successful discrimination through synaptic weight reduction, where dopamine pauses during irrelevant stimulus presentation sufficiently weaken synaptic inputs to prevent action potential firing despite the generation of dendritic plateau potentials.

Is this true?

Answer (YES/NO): NO